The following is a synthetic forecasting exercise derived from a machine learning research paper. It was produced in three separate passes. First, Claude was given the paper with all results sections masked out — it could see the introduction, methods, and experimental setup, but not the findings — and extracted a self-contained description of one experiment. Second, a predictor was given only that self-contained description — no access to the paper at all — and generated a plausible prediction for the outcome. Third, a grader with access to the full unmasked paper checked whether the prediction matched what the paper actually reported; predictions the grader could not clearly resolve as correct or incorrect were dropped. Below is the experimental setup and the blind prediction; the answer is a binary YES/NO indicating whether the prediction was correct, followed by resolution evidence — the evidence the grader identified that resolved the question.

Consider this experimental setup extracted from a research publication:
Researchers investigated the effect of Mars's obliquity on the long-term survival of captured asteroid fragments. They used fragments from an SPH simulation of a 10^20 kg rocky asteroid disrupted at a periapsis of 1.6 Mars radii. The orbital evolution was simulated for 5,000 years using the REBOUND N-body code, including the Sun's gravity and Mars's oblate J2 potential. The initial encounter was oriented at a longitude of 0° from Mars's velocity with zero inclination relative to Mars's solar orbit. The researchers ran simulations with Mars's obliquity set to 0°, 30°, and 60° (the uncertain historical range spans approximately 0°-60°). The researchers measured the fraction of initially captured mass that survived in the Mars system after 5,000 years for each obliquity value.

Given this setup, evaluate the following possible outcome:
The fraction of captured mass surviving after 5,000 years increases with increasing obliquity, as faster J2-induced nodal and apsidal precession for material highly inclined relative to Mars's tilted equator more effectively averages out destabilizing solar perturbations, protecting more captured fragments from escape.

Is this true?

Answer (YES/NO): NO